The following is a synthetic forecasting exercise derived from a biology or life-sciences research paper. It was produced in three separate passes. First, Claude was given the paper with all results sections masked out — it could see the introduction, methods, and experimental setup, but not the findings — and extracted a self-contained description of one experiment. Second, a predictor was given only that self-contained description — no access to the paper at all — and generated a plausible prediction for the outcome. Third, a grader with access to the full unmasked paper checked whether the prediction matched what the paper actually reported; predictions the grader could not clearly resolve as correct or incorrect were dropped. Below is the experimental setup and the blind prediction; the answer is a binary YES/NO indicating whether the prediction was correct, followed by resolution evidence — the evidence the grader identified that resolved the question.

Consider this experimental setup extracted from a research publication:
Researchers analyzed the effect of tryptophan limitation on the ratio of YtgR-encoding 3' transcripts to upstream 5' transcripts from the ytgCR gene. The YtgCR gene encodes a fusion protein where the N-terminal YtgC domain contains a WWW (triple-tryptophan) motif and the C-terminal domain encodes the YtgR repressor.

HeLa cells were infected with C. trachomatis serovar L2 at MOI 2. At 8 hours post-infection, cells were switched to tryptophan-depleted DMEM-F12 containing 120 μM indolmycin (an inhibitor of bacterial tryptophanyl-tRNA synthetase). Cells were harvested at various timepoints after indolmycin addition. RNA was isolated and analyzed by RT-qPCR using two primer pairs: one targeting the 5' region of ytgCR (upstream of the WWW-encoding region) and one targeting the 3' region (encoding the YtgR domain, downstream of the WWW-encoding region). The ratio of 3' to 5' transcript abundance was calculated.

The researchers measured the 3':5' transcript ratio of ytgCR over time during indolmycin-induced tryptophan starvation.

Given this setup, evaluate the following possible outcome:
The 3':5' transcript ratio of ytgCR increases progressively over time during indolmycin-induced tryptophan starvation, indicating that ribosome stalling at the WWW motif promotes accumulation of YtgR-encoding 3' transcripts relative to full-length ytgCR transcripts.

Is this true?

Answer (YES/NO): NO